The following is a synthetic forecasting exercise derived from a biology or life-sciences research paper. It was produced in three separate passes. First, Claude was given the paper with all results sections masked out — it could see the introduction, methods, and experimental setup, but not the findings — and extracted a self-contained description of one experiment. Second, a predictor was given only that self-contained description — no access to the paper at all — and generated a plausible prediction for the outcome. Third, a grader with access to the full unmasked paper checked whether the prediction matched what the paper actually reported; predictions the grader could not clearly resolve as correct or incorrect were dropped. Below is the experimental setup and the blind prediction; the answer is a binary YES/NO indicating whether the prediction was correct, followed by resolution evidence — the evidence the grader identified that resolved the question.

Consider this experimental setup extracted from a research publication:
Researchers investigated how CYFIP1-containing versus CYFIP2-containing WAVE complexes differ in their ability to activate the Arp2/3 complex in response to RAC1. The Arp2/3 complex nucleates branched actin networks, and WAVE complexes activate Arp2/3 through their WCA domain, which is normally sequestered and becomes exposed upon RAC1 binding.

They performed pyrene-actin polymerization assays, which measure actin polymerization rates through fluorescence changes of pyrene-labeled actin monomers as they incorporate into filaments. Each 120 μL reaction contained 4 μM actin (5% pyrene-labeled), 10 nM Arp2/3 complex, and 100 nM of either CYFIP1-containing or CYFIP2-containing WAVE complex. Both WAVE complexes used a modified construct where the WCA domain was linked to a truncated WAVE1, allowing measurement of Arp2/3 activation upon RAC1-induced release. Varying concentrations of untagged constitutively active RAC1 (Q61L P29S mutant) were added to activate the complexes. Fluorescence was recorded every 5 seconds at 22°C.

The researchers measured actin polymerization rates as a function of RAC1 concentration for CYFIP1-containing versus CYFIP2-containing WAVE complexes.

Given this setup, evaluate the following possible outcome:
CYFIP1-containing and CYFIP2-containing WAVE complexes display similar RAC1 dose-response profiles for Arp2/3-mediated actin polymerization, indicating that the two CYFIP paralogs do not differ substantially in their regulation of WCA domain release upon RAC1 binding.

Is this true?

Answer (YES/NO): NO